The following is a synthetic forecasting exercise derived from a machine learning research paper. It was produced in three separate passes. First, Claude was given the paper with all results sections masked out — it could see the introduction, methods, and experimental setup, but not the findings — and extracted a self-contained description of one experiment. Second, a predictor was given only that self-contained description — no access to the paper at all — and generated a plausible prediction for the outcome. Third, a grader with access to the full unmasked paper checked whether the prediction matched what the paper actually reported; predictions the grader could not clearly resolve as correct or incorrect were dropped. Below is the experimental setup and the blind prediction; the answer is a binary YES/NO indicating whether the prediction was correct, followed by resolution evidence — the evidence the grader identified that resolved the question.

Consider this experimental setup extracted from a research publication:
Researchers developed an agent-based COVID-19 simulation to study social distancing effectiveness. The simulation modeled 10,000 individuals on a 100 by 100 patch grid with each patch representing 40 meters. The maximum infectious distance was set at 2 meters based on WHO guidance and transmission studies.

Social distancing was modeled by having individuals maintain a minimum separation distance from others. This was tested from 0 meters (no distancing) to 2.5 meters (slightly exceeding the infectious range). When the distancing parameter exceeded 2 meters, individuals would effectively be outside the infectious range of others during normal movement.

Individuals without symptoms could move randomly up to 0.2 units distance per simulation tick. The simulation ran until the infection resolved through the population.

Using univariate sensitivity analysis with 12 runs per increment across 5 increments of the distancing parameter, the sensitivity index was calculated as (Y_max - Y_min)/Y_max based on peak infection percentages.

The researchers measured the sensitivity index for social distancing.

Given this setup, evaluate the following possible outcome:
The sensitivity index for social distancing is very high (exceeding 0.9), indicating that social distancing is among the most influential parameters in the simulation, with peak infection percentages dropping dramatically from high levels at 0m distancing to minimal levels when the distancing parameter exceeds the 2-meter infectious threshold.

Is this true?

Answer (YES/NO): NO